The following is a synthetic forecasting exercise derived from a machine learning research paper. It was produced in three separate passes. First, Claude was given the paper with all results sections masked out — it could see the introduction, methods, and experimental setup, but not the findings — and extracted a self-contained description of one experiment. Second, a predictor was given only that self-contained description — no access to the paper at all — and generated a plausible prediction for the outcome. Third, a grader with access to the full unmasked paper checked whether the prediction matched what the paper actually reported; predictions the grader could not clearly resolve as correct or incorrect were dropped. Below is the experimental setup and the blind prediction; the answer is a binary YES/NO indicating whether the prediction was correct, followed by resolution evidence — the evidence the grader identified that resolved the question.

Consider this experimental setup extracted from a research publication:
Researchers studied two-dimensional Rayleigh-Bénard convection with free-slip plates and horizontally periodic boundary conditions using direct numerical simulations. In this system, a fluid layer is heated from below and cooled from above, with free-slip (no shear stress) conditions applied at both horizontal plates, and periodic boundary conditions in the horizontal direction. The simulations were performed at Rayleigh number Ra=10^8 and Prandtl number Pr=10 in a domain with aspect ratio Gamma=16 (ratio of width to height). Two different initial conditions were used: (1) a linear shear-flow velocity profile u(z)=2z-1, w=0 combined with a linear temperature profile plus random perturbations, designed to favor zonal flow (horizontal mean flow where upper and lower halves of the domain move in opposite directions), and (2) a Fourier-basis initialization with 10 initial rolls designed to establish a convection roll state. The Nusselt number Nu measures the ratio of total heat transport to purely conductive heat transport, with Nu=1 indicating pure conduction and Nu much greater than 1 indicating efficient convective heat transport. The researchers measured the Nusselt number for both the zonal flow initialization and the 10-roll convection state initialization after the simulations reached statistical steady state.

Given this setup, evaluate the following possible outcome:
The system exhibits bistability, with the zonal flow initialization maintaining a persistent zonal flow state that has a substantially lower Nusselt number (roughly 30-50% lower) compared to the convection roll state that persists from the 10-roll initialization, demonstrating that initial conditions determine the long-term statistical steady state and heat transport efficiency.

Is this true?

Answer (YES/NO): NO